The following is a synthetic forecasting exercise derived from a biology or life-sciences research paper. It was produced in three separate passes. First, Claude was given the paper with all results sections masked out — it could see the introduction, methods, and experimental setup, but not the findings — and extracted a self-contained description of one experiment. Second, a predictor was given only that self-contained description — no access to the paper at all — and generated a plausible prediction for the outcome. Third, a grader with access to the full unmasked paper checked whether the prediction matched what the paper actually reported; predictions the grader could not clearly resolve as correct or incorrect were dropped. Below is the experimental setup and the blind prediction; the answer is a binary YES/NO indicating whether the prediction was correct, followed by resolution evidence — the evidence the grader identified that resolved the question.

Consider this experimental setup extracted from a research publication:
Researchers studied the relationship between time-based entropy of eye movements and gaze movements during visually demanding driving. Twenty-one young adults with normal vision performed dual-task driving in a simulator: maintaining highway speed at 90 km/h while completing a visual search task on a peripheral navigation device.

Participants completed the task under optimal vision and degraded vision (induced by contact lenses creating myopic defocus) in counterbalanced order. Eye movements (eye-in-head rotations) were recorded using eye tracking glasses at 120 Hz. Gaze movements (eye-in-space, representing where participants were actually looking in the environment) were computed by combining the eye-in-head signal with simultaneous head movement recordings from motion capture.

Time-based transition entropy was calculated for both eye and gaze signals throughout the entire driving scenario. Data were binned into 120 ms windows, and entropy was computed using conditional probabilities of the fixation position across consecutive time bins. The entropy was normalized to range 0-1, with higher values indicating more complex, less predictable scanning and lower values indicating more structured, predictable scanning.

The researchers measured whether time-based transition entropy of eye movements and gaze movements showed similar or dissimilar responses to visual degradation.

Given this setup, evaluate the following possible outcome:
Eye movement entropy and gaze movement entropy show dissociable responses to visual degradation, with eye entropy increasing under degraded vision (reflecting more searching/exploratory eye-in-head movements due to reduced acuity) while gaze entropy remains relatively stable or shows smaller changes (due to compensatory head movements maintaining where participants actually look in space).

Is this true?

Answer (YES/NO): NO